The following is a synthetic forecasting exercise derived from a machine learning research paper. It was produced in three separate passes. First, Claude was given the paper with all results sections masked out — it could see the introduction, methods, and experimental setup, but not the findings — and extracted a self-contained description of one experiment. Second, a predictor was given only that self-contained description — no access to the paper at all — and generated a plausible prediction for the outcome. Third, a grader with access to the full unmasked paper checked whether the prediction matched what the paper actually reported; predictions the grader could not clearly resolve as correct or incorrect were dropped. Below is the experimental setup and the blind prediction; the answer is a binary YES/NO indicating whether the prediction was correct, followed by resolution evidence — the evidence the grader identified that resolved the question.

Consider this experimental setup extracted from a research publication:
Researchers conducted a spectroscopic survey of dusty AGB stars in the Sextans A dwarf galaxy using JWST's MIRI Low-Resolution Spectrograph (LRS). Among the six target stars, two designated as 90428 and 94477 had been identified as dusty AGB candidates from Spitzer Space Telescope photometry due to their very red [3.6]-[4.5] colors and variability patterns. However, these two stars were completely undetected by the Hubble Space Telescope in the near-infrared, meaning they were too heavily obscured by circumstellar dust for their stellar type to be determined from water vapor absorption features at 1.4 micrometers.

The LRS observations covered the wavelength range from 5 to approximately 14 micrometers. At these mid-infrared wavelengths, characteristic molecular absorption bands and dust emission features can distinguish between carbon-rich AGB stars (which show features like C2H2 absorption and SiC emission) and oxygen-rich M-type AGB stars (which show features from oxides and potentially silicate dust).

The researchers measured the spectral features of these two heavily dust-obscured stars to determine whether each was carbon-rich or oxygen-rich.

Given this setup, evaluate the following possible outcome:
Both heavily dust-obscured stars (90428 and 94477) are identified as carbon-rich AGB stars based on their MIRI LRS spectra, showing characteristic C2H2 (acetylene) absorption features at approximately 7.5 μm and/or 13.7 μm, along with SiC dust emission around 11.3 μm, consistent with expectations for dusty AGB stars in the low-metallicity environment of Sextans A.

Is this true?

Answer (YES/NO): NO